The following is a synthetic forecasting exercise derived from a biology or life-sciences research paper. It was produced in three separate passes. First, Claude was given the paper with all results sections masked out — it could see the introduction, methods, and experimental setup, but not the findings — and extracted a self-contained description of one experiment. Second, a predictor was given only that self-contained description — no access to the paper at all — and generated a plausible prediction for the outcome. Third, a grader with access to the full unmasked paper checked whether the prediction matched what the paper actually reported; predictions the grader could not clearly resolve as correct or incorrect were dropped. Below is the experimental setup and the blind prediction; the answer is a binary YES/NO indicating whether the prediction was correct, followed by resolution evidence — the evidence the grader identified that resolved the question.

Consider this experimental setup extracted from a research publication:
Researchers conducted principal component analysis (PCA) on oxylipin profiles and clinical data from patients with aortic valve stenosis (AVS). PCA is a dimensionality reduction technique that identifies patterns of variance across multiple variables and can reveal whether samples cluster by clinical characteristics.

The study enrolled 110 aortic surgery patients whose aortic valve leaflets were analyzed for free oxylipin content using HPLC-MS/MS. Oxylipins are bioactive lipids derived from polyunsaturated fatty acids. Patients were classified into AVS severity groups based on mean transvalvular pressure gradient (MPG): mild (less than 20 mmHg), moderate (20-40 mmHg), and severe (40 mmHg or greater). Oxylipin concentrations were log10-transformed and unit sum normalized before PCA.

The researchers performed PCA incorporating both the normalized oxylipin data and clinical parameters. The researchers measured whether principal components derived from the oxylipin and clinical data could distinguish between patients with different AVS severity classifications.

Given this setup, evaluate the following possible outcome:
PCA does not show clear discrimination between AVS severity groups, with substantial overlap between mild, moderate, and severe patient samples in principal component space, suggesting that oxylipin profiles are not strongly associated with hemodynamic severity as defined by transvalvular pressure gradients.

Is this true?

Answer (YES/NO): NO